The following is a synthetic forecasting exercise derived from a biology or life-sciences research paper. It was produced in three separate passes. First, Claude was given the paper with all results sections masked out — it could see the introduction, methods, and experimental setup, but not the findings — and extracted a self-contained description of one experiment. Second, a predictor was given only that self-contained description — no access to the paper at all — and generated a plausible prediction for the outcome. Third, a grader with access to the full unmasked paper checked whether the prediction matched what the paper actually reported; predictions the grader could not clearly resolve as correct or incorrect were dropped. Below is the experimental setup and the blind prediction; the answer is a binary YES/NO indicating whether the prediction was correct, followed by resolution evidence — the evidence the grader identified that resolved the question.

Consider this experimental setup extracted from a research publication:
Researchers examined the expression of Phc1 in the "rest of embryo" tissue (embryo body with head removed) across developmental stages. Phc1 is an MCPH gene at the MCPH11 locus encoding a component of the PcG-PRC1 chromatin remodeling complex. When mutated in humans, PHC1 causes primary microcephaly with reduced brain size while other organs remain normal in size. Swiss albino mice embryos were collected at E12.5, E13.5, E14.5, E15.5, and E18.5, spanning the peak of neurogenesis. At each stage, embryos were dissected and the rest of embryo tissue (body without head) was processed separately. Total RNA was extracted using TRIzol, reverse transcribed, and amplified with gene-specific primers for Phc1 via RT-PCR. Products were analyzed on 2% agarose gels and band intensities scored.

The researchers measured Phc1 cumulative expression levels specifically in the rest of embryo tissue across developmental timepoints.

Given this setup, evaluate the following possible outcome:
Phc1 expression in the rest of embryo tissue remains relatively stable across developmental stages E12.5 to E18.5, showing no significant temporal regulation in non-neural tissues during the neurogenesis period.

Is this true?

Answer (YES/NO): YES